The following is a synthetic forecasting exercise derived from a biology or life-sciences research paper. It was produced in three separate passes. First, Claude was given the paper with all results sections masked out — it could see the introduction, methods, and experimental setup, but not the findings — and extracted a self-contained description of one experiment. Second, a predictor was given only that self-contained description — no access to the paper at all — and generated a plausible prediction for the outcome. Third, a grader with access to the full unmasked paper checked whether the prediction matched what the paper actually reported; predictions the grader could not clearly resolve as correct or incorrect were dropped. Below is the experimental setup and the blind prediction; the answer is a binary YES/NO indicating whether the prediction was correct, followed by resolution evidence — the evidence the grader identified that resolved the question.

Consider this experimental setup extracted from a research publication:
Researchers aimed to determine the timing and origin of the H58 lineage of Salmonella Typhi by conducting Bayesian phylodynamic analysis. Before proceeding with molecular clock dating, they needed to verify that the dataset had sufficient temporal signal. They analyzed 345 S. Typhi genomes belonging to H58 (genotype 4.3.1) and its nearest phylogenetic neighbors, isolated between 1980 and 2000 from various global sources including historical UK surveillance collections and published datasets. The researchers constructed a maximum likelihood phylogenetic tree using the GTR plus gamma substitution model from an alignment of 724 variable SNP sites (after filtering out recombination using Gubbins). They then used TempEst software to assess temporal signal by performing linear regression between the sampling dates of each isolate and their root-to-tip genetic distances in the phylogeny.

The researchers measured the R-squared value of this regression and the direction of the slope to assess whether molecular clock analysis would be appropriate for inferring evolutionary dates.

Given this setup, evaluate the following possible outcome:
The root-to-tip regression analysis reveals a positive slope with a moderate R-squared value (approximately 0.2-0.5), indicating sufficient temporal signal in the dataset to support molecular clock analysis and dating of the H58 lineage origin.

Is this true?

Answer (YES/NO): YES